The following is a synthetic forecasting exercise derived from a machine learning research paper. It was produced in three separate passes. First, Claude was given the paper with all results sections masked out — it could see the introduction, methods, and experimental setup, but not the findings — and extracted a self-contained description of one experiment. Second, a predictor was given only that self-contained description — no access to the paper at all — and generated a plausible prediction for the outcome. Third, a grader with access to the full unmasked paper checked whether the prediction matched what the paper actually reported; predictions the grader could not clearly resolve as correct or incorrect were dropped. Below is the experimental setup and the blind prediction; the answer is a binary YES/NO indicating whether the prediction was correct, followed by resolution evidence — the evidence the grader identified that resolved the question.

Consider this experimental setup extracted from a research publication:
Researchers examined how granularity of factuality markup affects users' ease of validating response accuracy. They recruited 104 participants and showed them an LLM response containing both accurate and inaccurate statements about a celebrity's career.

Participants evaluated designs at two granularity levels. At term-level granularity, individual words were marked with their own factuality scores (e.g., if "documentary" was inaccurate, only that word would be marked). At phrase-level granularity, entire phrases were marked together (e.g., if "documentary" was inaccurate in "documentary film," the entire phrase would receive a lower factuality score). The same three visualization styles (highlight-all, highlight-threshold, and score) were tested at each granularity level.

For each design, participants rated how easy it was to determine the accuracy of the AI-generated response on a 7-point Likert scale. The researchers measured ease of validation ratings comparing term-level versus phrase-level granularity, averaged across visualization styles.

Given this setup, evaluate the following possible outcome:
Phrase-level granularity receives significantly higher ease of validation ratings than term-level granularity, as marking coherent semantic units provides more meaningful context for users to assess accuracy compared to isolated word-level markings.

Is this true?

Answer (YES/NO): NO